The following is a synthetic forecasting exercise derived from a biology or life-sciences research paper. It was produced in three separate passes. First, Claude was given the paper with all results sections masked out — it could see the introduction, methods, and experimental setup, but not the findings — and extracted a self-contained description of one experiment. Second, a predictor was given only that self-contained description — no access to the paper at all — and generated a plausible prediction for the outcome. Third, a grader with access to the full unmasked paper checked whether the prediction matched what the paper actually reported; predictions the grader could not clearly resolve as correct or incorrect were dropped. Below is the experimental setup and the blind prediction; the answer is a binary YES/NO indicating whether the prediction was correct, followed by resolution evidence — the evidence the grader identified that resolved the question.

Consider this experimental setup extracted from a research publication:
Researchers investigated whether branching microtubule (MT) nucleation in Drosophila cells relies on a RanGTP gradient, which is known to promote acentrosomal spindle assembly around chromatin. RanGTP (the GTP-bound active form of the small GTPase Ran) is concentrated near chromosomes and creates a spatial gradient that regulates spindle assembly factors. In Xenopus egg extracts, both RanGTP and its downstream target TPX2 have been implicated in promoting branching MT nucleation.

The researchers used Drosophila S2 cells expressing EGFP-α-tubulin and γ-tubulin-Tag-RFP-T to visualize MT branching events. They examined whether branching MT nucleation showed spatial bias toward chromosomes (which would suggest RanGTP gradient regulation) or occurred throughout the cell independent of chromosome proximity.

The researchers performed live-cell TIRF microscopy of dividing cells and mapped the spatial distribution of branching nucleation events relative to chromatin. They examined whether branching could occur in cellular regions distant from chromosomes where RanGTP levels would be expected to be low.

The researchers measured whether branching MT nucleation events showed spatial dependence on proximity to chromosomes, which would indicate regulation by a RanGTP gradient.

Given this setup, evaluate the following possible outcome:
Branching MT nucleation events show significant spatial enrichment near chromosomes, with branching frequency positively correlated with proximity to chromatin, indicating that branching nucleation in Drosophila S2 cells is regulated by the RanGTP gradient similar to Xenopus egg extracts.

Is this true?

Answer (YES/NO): NO